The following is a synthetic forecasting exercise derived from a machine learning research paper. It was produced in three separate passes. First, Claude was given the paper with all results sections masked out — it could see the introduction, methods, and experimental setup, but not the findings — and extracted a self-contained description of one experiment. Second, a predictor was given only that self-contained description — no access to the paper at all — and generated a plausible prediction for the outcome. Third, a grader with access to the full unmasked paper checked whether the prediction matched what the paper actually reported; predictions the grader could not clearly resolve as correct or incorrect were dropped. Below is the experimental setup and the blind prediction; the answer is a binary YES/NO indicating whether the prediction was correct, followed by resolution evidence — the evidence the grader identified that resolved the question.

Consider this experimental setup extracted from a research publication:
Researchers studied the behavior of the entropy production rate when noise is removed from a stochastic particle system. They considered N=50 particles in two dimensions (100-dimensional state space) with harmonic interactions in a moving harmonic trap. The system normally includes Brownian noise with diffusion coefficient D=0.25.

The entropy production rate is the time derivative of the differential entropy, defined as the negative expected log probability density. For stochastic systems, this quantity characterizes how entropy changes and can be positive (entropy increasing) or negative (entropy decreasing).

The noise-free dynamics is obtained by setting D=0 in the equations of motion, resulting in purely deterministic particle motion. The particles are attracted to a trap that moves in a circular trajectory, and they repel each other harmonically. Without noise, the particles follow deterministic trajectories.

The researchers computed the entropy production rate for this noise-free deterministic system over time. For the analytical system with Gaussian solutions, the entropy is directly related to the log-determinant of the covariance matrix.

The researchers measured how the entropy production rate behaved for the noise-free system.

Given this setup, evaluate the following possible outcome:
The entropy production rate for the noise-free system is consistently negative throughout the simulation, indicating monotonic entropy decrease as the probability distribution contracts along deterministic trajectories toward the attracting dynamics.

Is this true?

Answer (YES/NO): YES